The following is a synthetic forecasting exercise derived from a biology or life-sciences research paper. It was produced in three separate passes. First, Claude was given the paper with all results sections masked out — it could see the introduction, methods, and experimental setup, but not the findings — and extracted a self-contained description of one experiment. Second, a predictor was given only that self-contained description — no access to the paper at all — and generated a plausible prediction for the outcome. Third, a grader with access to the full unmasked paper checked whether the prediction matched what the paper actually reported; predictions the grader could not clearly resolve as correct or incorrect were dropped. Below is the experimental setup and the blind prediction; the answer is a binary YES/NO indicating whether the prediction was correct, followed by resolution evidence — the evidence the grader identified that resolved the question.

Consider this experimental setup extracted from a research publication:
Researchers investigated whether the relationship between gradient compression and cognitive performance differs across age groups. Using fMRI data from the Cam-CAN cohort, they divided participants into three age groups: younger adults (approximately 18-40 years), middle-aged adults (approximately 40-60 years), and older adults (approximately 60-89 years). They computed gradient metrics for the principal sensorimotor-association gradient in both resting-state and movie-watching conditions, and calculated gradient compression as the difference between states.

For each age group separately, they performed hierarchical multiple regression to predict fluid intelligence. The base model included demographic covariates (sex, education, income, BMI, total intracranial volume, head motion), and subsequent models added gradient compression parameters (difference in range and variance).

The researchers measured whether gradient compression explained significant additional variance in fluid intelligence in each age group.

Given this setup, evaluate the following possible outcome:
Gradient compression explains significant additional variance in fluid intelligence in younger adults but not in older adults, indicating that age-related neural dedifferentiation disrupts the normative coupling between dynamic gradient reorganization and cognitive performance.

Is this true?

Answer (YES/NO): NO